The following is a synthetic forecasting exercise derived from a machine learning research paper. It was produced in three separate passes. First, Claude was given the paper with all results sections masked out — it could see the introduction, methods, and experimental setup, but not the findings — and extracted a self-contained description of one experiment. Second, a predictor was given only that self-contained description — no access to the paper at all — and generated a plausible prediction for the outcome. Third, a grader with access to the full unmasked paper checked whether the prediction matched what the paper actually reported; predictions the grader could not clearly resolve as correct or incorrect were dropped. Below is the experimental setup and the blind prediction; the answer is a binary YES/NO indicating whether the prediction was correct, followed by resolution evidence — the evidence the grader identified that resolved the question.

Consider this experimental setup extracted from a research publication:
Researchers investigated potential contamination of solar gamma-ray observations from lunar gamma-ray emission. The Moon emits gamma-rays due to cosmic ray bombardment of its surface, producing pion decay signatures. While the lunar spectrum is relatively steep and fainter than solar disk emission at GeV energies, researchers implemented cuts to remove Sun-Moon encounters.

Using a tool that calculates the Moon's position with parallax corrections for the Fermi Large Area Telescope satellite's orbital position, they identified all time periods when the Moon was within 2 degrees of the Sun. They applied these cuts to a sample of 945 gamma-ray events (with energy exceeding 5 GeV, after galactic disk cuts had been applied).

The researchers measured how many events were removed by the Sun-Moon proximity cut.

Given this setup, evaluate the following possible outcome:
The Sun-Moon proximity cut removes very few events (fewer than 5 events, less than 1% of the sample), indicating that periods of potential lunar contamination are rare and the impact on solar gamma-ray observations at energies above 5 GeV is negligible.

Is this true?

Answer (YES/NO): YES